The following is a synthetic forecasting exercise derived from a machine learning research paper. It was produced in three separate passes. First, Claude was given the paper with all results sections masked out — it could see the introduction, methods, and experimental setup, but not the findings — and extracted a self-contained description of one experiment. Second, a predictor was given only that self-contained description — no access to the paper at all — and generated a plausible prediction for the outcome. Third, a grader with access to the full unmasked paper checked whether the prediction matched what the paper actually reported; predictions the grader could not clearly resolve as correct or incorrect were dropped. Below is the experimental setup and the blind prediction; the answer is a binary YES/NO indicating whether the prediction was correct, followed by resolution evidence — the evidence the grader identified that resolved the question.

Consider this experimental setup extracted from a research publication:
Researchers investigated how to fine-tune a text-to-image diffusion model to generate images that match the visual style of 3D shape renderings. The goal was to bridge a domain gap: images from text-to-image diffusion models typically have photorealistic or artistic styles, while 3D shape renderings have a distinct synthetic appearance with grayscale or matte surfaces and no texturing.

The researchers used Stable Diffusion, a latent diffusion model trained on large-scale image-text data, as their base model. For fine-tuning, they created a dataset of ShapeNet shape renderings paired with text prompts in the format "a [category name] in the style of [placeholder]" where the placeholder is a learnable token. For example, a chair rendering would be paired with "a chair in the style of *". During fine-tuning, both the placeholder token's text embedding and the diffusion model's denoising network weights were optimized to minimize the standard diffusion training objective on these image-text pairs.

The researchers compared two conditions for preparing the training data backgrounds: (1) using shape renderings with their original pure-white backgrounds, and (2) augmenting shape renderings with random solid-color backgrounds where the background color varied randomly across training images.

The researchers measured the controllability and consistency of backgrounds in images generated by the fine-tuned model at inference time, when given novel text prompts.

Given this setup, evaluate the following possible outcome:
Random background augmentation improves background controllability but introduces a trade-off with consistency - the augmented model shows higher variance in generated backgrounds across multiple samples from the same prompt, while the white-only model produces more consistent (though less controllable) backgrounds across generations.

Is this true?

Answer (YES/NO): NO